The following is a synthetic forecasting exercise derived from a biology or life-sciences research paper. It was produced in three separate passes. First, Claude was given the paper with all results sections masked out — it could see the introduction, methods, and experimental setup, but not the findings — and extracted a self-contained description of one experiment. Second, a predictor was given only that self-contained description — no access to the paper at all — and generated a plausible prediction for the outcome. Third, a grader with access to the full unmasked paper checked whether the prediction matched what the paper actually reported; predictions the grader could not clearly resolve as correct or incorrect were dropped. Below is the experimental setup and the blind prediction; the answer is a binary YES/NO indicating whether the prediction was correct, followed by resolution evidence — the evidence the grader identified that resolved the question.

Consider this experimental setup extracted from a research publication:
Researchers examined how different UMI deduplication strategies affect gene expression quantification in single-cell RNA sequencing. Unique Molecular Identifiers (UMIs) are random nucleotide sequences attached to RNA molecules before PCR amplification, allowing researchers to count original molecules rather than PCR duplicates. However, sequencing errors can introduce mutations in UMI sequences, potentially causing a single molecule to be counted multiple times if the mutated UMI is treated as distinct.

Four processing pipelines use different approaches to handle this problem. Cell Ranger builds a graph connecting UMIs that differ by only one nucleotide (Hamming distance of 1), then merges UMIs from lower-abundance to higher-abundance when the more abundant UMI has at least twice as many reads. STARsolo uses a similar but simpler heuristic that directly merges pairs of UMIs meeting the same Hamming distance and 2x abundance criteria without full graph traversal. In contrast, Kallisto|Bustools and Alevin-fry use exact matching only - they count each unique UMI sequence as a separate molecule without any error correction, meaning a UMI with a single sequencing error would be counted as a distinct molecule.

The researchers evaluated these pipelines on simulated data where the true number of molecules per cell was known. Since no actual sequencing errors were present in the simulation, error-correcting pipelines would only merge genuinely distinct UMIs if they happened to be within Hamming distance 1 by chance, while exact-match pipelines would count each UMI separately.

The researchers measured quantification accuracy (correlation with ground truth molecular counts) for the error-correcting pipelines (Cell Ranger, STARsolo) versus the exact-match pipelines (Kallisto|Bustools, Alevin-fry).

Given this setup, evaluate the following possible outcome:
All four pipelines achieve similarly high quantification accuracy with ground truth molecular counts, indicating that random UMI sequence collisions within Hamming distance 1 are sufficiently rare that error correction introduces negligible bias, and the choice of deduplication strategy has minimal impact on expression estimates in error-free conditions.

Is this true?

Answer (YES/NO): NO